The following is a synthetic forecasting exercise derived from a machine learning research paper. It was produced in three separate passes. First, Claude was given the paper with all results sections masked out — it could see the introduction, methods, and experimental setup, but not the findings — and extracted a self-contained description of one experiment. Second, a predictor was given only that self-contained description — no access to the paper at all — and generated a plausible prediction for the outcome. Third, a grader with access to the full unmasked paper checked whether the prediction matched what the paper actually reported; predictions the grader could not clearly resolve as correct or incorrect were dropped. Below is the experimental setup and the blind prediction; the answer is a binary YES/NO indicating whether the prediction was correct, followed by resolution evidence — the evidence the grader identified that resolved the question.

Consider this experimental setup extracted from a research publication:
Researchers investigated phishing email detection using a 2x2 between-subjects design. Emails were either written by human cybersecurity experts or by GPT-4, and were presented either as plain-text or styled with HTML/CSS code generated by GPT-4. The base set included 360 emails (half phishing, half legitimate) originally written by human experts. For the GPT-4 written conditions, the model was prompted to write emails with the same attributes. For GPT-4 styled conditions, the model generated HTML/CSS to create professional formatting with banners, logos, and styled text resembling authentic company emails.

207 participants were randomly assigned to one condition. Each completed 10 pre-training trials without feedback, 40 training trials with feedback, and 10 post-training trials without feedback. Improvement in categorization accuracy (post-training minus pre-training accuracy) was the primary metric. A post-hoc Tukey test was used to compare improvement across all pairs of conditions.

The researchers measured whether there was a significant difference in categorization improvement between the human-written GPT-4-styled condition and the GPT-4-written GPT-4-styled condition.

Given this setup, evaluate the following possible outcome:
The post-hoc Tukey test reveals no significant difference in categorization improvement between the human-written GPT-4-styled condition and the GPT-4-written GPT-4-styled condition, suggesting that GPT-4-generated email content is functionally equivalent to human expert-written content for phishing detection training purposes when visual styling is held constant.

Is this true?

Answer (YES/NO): NO